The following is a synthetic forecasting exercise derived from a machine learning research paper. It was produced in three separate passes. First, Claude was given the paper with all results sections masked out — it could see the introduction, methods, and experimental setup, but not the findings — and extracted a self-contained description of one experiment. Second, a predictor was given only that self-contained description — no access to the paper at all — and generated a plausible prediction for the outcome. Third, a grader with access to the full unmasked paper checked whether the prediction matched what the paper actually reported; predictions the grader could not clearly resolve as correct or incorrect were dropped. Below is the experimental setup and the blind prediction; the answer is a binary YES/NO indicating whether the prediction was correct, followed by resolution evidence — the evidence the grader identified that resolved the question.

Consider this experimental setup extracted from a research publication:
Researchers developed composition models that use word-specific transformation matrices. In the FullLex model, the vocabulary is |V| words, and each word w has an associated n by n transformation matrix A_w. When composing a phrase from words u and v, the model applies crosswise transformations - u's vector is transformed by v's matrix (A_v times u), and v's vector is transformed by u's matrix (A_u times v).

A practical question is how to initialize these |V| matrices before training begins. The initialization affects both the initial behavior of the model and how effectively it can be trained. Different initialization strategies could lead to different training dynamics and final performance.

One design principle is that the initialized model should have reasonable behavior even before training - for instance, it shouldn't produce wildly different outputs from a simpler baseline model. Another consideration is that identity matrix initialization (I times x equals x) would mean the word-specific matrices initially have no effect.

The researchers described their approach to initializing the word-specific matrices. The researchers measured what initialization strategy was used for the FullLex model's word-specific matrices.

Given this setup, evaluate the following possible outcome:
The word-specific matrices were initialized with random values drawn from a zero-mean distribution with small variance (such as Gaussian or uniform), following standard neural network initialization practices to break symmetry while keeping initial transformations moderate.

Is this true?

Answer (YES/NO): NO